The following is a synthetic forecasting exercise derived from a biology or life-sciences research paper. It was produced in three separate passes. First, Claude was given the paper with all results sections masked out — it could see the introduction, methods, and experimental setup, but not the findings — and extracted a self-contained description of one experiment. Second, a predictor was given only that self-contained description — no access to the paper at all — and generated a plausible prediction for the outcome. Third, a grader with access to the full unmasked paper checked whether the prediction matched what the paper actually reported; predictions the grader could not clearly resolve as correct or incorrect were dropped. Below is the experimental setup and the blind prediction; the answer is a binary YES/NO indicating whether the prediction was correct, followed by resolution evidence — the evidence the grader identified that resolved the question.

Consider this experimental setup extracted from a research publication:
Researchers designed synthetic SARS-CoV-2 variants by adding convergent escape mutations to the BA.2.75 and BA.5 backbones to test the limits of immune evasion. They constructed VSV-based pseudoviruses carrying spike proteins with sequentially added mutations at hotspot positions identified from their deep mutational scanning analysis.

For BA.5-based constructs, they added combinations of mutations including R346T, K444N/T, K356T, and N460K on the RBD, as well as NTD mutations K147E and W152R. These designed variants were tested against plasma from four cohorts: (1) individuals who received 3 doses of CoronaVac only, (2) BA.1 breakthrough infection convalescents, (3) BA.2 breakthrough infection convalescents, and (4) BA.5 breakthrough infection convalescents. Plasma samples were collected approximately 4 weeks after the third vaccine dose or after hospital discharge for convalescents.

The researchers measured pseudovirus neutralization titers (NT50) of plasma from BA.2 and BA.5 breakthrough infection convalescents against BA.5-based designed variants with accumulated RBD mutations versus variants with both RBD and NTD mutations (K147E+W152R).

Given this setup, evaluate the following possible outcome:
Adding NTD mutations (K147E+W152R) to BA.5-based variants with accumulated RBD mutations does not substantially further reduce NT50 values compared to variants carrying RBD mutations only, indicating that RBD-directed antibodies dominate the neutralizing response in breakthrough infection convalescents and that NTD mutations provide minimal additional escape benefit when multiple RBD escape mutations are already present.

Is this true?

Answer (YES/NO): NO